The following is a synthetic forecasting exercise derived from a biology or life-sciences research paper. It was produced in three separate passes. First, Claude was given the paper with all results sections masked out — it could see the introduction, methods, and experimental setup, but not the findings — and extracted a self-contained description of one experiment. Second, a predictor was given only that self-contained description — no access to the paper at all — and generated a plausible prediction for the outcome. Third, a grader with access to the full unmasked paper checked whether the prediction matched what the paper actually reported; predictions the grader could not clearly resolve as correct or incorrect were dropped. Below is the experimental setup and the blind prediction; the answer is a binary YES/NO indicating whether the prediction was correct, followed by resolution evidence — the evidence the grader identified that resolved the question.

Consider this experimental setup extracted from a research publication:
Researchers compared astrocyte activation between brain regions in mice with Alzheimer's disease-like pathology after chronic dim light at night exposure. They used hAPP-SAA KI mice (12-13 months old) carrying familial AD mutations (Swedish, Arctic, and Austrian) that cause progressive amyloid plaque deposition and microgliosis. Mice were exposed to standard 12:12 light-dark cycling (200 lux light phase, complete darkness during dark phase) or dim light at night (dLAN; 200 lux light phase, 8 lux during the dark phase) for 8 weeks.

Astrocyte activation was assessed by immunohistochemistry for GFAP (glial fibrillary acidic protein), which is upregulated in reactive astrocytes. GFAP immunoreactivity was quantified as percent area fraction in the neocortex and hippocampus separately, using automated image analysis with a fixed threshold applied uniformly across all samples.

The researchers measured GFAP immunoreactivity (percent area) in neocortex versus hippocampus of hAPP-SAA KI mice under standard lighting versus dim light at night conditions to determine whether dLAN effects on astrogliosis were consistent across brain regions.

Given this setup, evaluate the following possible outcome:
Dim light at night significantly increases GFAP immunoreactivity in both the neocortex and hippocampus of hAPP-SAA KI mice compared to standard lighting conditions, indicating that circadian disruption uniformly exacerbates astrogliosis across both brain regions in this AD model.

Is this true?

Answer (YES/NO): NO